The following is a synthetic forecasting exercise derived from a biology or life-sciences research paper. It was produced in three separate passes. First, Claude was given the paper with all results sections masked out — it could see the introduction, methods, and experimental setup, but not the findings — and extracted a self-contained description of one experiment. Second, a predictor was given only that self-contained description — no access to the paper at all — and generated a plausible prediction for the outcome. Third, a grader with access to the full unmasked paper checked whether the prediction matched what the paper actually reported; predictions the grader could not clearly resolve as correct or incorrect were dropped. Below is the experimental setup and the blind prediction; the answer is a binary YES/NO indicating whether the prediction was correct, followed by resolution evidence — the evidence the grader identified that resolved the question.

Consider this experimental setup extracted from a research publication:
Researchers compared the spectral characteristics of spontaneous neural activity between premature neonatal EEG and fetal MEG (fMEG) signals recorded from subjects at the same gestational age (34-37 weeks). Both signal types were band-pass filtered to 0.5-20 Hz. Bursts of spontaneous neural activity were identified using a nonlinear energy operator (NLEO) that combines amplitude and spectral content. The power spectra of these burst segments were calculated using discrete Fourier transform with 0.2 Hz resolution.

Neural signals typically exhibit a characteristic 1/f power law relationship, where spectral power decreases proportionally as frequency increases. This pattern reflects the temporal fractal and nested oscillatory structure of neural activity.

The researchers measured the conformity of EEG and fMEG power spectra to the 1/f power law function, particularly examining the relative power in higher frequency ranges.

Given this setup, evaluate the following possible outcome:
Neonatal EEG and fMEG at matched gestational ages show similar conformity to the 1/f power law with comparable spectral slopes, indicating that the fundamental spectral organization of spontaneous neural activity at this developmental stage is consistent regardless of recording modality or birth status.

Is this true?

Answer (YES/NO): NO